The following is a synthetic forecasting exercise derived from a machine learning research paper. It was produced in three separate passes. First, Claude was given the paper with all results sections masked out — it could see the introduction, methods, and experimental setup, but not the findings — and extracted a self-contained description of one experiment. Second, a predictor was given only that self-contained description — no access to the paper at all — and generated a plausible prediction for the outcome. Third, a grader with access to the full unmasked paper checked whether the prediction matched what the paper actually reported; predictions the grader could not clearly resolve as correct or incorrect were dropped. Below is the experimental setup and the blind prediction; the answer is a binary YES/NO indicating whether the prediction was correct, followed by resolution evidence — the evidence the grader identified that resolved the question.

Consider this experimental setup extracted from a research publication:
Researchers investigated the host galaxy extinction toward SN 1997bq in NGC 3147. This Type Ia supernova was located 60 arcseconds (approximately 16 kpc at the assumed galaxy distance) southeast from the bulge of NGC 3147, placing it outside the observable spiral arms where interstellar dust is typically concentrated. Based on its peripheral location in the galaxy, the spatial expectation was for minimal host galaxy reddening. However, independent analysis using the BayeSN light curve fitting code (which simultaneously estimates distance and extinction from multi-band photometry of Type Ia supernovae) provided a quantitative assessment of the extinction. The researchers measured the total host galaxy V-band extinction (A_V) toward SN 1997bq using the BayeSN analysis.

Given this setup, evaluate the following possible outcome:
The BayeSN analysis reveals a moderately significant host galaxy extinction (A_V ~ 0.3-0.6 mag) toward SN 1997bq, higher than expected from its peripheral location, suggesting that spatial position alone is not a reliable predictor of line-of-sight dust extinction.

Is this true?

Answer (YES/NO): YES